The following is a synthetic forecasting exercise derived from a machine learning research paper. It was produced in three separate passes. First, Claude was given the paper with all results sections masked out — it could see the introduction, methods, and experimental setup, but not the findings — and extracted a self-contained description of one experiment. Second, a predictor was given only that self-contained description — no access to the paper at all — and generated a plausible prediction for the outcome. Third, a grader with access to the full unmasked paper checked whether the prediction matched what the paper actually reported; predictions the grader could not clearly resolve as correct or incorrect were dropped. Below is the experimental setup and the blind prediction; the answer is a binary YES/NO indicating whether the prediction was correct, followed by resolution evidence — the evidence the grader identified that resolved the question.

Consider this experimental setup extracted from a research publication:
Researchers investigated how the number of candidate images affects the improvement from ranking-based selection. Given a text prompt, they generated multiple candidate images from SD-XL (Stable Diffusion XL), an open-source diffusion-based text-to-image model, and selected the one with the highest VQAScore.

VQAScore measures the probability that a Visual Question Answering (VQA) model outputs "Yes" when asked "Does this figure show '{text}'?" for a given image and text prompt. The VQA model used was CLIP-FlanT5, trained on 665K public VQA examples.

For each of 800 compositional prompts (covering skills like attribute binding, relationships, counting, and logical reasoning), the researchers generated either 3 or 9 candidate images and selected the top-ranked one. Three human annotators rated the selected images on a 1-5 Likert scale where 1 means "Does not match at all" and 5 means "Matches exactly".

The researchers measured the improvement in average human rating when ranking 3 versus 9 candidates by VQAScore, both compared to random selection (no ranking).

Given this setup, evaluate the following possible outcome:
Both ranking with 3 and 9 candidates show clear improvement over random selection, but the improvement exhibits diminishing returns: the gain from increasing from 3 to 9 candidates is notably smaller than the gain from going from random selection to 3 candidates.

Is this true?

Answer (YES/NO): NO